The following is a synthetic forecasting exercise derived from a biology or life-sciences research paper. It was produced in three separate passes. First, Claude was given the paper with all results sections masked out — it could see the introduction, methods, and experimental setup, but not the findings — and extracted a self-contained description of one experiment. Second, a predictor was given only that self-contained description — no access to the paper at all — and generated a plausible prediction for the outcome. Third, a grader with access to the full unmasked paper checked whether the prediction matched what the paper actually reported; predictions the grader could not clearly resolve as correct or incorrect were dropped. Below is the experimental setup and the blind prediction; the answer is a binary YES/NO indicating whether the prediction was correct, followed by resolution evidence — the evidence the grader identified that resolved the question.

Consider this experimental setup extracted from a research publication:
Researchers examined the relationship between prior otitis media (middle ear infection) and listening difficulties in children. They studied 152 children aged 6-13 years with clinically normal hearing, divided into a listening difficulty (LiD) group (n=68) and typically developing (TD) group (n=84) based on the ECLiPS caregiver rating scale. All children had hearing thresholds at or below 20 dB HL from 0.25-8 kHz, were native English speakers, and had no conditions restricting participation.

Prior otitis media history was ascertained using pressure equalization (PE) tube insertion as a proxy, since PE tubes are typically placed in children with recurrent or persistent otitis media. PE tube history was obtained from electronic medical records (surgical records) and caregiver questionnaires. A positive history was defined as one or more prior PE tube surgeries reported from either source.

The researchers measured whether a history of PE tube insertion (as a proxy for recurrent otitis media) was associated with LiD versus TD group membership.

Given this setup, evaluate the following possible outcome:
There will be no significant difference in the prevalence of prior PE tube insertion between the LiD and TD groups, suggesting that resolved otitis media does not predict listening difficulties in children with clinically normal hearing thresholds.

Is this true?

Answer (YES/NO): YES